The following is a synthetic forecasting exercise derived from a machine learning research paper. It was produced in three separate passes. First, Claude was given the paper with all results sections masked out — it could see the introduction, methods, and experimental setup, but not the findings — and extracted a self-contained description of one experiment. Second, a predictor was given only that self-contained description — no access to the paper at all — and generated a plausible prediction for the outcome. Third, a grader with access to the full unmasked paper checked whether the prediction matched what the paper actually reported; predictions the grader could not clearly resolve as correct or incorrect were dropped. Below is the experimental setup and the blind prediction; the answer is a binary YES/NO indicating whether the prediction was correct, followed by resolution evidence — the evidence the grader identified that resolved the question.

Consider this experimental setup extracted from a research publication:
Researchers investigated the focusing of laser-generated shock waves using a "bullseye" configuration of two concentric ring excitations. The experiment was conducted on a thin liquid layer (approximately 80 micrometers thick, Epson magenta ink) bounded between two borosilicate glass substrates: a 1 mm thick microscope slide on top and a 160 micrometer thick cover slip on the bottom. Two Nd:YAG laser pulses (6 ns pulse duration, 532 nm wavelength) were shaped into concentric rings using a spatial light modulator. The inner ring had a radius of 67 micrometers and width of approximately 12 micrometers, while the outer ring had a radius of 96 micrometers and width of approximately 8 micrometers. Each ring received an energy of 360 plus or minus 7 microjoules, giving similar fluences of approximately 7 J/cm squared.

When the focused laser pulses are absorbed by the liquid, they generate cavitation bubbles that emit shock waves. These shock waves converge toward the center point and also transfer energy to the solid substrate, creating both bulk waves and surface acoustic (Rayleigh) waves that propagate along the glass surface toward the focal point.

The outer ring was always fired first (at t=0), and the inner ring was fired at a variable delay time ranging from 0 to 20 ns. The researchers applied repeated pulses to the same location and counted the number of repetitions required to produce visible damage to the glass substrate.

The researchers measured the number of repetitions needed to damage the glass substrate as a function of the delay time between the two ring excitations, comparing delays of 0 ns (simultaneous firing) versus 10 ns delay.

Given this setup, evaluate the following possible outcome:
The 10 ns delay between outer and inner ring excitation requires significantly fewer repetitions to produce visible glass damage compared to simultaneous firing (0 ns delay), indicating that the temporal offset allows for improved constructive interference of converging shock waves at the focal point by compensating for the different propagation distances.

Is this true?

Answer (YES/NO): NO